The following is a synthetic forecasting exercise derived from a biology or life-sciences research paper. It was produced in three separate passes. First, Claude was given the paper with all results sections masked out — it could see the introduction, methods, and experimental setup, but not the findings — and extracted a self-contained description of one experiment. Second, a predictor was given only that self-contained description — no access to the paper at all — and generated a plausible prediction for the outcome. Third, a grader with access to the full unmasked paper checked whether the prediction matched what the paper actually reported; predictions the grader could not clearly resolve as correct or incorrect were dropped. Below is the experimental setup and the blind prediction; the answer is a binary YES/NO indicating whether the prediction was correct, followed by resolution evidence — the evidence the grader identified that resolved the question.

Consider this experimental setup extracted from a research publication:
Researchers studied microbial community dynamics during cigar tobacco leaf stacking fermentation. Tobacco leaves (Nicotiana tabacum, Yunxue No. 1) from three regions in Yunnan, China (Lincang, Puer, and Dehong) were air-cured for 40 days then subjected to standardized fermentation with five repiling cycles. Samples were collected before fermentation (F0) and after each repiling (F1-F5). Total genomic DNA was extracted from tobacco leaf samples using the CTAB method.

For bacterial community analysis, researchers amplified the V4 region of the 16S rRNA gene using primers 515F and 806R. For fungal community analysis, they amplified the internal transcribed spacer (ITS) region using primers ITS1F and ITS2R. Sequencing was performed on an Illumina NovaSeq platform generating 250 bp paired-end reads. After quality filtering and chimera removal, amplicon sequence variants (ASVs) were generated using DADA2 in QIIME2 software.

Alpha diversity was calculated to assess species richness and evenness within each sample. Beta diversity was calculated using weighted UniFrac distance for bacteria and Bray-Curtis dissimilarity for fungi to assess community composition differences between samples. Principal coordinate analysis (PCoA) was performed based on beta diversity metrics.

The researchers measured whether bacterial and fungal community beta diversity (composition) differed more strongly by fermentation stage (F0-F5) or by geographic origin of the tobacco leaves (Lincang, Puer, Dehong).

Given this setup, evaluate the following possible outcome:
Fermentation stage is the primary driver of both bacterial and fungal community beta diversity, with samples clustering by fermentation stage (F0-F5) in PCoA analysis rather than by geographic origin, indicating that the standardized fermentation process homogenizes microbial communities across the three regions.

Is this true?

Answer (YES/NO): NO